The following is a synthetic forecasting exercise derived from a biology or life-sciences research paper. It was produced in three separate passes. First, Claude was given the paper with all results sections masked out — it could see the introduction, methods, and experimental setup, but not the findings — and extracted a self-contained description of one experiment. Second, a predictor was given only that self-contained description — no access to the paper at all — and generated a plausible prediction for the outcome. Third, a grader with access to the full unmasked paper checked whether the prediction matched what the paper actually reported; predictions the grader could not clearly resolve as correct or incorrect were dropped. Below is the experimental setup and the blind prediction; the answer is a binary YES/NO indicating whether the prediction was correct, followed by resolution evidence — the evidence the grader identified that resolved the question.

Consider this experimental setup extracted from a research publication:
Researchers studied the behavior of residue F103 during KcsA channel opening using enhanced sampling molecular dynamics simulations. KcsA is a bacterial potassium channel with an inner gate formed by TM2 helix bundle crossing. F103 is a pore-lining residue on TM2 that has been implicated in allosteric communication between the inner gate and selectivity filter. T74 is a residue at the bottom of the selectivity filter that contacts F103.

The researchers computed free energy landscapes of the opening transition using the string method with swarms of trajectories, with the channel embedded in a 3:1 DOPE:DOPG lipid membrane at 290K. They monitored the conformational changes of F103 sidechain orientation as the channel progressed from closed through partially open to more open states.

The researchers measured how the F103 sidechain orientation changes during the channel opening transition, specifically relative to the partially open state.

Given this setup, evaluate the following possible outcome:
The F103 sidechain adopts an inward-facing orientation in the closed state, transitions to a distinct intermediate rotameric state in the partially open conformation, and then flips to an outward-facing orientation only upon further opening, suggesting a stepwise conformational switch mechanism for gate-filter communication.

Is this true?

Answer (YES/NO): NO